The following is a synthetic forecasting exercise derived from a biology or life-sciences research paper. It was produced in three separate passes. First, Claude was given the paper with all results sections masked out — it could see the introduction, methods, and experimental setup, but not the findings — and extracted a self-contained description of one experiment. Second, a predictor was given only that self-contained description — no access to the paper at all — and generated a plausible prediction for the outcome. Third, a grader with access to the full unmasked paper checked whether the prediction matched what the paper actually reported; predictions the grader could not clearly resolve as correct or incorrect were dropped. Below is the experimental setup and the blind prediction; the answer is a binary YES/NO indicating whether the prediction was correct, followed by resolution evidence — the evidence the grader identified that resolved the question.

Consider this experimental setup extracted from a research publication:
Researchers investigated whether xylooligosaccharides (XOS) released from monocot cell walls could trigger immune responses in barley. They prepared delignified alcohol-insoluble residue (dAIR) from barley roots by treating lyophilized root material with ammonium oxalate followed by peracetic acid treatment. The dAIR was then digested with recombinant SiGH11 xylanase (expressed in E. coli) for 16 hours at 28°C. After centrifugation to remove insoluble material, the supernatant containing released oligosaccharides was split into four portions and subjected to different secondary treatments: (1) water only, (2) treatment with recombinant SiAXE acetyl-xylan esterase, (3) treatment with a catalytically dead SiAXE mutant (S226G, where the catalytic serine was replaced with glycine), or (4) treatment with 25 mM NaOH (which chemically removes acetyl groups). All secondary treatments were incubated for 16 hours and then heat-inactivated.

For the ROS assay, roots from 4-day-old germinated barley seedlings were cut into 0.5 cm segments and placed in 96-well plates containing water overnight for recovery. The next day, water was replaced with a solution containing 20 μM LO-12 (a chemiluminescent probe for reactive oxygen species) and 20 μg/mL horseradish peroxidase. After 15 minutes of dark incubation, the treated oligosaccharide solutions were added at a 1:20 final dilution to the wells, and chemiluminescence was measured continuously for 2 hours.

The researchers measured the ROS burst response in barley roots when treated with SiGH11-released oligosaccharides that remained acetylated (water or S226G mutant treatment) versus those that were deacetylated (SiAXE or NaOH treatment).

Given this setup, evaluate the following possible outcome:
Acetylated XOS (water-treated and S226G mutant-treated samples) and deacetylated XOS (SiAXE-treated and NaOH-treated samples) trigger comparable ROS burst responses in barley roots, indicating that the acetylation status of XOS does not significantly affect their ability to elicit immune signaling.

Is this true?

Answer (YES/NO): NO